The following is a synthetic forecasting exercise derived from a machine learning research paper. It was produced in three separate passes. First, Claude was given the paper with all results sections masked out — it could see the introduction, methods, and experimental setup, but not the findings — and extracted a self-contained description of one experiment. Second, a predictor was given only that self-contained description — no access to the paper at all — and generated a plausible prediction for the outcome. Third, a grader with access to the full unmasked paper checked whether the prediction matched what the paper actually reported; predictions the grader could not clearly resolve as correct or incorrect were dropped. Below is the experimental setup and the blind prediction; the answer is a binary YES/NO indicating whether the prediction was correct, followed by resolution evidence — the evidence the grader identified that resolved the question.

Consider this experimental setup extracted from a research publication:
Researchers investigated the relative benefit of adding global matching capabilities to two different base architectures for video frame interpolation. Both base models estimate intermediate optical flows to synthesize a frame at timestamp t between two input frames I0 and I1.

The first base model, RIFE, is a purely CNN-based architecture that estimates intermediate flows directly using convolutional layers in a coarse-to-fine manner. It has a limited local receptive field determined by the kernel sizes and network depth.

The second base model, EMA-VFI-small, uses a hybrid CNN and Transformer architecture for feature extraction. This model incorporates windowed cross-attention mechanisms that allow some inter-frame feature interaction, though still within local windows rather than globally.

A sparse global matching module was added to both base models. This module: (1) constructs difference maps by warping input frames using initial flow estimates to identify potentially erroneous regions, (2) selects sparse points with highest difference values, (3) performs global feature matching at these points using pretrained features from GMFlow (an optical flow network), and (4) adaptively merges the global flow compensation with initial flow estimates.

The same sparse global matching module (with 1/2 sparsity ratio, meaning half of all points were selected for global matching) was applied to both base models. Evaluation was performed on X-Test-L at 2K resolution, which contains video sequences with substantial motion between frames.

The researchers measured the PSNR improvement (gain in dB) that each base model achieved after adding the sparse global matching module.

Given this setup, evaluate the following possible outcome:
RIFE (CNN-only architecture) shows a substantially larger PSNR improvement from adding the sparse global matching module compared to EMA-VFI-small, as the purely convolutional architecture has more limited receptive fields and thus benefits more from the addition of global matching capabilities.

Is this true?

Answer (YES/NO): YES